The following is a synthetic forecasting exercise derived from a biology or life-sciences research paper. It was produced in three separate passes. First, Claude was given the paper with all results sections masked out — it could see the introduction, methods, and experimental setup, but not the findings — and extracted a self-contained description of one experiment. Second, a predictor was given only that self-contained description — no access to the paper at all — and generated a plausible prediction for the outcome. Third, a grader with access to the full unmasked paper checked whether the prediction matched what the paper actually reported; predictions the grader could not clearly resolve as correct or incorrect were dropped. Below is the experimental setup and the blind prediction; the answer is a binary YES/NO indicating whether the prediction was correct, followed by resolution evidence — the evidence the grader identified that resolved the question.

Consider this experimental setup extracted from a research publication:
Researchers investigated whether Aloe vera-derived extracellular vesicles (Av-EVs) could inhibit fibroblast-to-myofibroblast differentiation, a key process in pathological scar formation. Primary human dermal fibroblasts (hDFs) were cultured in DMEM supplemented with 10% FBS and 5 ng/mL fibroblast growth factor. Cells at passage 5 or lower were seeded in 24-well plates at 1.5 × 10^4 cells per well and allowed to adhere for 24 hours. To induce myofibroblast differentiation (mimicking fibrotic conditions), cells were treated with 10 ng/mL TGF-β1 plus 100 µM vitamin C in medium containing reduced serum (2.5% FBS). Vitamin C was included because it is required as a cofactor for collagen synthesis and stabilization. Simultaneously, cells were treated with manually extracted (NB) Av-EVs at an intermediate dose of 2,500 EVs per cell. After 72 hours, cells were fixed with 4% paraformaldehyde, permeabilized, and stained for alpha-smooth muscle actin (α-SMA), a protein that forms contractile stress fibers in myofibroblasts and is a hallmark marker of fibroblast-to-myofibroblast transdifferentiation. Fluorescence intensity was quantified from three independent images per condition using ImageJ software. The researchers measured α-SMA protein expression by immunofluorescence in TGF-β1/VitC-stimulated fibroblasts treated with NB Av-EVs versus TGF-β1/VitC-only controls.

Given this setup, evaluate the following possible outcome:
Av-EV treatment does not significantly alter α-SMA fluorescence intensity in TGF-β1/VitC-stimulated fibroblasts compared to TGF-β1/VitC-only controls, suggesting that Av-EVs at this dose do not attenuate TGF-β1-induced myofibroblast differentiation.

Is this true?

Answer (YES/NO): NO